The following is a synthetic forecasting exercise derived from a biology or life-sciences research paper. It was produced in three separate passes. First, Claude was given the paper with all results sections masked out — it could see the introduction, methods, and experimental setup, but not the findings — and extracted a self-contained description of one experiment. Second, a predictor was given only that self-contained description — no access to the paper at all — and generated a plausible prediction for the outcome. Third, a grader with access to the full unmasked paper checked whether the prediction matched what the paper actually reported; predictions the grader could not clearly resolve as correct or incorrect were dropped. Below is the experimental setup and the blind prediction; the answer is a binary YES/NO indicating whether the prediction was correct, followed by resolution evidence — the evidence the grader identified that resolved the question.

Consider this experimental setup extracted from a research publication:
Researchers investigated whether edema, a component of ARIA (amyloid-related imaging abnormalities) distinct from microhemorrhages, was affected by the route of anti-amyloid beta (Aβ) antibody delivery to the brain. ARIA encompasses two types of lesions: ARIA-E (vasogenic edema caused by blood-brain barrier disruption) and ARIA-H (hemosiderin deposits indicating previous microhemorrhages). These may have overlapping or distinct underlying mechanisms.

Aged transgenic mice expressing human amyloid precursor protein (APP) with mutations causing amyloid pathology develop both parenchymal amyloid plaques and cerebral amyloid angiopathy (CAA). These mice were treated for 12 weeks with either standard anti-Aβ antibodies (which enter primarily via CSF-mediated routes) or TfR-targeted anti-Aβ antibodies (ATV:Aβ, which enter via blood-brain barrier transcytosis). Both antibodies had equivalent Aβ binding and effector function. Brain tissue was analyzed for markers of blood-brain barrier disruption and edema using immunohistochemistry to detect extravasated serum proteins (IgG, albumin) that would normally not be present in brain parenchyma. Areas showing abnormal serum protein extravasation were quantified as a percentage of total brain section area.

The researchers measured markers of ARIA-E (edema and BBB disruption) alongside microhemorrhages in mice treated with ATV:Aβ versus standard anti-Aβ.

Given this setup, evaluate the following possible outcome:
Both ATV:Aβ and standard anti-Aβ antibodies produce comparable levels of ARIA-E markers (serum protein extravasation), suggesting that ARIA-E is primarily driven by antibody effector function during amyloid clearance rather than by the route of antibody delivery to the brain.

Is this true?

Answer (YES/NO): NO